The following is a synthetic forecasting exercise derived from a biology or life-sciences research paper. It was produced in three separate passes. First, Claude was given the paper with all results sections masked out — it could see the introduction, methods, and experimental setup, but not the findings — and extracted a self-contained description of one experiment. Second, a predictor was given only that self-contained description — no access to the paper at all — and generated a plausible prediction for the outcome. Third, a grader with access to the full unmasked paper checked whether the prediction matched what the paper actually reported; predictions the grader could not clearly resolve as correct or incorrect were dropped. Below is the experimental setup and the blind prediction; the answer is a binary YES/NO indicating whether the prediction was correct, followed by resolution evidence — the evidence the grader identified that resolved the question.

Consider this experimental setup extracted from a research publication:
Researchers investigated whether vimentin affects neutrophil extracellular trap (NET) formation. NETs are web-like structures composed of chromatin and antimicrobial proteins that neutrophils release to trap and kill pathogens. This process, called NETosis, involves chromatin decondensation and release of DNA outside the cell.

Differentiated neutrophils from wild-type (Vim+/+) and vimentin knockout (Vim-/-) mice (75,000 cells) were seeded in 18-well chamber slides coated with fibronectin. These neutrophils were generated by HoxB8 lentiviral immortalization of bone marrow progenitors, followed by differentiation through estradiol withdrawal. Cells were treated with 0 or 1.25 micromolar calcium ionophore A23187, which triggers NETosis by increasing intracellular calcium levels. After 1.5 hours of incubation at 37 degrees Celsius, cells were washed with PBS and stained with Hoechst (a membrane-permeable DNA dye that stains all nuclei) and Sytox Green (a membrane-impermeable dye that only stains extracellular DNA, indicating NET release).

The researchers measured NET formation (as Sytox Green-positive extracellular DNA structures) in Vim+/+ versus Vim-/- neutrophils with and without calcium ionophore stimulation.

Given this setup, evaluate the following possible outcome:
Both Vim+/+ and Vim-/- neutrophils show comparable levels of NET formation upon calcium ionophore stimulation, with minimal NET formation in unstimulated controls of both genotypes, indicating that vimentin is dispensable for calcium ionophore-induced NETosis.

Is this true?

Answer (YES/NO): YES